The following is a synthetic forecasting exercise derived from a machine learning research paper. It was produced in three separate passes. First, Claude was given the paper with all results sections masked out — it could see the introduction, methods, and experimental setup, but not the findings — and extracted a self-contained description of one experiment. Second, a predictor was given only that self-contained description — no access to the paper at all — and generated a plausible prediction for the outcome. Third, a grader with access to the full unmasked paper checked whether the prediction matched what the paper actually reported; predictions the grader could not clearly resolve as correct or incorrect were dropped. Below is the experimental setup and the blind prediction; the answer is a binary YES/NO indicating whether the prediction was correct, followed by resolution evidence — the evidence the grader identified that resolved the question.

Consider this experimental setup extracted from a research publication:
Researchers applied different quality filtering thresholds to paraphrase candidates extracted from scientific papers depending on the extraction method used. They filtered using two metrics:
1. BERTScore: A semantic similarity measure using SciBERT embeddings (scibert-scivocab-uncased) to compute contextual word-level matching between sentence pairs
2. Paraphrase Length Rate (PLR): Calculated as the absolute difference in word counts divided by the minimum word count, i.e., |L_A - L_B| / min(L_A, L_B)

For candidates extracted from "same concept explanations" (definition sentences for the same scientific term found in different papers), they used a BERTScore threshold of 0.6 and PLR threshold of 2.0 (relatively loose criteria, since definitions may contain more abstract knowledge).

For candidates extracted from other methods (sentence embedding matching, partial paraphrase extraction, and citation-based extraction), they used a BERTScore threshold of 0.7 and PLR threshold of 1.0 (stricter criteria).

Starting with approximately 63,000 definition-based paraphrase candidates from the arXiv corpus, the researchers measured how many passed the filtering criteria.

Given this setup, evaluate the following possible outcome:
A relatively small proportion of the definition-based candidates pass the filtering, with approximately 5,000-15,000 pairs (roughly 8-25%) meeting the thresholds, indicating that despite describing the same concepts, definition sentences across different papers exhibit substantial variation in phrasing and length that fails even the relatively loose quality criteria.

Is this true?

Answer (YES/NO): NO